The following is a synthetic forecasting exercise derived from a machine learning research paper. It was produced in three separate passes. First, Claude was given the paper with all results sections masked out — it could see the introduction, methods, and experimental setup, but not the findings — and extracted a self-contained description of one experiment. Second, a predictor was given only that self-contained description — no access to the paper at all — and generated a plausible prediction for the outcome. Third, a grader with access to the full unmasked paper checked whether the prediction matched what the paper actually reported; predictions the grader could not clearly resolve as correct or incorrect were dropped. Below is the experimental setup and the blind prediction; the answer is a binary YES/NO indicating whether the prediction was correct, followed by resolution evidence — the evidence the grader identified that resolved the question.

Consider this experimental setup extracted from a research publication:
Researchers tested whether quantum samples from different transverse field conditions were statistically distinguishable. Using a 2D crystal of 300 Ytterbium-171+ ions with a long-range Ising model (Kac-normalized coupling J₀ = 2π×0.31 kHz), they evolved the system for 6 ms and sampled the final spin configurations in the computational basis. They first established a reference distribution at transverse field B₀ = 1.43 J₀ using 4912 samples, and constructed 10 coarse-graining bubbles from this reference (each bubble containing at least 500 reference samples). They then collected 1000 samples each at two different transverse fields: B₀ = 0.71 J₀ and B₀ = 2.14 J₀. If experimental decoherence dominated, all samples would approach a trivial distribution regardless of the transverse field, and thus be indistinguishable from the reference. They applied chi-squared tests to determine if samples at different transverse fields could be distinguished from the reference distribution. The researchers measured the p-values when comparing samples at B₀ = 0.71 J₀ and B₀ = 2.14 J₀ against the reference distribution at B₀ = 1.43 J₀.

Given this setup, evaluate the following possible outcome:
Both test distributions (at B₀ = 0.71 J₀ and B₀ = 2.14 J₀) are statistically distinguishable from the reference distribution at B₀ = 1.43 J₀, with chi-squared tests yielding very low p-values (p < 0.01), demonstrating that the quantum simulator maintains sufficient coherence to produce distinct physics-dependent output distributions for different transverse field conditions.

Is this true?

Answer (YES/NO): YES